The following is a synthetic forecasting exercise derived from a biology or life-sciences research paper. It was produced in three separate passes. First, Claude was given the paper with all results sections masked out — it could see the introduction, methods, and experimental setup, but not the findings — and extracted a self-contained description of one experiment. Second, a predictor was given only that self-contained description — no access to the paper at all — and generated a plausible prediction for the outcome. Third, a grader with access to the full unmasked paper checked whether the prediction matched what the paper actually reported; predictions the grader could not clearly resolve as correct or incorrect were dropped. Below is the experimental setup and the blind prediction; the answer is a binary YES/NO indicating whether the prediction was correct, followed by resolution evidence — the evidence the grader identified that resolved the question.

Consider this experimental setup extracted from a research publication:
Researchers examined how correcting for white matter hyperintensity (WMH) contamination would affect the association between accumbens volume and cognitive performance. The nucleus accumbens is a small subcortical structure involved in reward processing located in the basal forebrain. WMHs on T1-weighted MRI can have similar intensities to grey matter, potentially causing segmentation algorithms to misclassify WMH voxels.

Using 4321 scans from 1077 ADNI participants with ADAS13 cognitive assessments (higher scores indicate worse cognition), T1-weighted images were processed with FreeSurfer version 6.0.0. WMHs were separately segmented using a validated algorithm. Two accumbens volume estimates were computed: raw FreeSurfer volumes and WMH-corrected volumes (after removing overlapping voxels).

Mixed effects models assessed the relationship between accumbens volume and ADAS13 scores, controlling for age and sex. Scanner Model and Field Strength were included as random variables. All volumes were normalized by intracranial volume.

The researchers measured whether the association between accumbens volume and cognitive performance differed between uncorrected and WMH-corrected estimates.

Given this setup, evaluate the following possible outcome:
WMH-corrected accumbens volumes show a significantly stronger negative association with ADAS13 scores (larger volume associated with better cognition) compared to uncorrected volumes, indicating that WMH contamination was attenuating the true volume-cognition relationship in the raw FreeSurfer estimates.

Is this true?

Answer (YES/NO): NO